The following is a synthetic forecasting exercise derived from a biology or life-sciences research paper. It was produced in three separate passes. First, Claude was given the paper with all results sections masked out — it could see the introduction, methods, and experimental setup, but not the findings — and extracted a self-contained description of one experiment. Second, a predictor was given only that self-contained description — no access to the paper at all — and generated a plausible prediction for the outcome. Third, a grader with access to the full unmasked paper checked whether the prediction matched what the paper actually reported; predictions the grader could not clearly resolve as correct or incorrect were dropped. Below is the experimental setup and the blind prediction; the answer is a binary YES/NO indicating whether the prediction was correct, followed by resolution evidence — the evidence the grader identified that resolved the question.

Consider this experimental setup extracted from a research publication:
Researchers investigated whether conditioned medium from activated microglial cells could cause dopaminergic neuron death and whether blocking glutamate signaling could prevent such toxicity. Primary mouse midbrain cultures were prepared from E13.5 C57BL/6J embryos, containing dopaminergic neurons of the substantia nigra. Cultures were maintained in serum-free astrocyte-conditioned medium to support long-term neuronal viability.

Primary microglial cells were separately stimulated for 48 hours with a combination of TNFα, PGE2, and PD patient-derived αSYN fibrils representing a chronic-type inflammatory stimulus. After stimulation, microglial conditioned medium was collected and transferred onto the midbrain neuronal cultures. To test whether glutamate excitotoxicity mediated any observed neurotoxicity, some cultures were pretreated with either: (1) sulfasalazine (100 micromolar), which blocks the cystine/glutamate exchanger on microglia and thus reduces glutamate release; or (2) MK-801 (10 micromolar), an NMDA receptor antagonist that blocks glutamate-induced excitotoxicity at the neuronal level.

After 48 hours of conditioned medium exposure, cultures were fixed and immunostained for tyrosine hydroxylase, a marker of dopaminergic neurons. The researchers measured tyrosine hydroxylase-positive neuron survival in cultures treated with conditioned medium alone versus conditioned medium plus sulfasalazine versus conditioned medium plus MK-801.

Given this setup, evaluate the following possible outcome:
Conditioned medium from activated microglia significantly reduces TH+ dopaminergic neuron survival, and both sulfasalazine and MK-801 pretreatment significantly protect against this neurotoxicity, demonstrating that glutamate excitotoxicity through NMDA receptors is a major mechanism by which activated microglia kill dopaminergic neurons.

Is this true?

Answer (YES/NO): YES